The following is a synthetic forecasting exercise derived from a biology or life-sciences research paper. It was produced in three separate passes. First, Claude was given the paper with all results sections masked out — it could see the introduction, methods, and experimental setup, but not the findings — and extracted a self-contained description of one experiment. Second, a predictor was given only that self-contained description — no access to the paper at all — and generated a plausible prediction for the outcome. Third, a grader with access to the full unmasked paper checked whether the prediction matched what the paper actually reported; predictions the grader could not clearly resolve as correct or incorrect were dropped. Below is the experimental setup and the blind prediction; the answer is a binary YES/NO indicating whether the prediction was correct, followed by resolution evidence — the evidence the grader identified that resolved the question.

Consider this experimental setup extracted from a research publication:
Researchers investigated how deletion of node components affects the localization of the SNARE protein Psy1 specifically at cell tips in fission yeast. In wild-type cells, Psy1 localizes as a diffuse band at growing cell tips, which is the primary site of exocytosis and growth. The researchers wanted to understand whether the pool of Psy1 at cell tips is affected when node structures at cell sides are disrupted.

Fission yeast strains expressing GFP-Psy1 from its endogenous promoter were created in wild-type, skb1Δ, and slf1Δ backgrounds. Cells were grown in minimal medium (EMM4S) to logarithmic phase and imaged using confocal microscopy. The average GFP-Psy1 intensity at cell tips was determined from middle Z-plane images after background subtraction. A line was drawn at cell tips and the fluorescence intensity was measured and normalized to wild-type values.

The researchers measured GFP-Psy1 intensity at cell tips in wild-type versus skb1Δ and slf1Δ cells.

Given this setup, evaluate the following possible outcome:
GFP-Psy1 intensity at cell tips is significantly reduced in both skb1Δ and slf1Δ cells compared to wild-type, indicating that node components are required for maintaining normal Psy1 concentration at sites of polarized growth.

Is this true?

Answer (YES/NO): NO